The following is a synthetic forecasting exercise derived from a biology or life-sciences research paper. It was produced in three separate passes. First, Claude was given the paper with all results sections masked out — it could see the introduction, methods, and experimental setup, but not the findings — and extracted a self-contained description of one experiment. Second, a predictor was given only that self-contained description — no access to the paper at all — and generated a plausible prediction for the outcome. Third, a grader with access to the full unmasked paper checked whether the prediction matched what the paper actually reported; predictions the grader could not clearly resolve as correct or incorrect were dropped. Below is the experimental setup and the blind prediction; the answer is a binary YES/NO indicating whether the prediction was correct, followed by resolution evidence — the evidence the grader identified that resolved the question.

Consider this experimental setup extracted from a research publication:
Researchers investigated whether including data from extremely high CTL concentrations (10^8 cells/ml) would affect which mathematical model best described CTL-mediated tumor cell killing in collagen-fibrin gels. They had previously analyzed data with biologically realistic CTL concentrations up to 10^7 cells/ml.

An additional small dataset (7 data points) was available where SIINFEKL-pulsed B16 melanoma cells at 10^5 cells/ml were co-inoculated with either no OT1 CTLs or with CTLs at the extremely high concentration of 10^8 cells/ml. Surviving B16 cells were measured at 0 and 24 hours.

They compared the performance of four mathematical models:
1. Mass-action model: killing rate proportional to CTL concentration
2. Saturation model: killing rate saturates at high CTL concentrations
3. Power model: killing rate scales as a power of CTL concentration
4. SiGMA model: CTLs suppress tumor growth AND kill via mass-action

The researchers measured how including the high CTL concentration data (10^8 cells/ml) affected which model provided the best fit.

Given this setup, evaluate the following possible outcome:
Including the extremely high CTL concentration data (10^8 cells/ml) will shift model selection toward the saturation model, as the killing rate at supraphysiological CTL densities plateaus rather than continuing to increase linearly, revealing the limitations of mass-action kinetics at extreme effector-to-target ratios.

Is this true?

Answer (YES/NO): YES